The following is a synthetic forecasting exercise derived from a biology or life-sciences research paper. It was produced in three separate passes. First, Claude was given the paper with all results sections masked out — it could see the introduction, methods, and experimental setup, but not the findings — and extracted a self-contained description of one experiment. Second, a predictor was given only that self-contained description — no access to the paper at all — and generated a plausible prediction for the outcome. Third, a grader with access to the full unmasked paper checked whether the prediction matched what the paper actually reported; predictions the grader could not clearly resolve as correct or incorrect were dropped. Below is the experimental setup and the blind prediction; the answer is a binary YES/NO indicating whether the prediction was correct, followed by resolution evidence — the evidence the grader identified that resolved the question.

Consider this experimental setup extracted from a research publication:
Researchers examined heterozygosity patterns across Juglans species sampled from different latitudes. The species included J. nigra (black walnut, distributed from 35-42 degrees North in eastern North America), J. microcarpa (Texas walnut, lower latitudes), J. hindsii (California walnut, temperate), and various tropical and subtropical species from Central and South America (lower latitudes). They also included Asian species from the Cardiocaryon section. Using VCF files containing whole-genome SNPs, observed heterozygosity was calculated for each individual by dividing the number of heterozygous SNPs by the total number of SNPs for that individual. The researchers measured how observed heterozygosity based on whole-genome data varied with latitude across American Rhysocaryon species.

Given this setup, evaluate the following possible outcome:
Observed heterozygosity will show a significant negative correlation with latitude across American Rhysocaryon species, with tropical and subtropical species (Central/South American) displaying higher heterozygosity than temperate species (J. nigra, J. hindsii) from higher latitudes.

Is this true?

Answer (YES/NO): NO